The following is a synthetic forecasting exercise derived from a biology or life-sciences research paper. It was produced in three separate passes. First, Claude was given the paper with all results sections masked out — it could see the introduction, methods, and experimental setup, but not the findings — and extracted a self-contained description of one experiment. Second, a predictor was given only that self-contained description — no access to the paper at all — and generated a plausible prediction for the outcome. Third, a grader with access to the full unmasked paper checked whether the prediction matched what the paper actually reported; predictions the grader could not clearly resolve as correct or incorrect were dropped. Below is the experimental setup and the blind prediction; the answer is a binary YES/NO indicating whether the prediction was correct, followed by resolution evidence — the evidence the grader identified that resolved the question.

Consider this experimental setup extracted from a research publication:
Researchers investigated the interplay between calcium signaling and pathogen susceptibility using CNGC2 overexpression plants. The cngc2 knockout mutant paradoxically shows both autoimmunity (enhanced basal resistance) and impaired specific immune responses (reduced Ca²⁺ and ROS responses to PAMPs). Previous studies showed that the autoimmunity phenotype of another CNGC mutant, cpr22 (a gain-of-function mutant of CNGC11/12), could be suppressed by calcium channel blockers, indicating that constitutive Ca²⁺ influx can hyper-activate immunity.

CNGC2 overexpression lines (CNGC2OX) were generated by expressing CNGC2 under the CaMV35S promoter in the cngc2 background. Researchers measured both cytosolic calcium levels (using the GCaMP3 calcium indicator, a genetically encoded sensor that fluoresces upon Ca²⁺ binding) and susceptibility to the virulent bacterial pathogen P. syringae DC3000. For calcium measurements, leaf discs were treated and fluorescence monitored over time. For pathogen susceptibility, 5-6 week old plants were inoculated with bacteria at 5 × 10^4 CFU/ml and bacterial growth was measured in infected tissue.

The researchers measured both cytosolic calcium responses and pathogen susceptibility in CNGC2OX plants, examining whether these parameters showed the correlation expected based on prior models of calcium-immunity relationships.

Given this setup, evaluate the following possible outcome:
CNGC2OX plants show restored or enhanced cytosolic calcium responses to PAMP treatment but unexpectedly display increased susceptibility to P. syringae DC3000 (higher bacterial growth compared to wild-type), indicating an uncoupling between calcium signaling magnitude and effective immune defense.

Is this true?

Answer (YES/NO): NO